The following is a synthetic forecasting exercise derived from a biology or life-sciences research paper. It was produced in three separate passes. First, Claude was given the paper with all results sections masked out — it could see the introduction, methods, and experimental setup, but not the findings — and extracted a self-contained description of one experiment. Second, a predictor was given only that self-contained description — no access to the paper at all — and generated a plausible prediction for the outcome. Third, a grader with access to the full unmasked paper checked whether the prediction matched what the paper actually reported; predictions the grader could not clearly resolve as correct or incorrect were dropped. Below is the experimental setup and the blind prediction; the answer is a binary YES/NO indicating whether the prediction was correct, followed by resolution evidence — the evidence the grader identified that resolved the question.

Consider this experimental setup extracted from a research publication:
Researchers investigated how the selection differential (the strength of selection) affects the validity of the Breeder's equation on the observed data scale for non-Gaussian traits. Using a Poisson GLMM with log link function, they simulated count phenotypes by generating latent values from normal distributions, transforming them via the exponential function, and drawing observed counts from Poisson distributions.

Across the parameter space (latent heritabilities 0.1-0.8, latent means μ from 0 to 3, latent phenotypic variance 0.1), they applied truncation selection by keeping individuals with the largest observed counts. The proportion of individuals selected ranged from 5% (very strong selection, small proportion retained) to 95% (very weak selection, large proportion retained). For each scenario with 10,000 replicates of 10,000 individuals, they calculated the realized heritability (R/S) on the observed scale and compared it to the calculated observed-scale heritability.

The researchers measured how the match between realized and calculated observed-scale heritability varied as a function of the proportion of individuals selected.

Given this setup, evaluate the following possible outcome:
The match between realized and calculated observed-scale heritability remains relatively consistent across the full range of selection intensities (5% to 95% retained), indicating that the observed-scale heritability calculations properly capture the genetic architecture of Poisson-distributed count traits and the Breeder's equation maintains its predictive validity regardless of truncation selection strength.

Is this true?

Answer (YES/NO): NO